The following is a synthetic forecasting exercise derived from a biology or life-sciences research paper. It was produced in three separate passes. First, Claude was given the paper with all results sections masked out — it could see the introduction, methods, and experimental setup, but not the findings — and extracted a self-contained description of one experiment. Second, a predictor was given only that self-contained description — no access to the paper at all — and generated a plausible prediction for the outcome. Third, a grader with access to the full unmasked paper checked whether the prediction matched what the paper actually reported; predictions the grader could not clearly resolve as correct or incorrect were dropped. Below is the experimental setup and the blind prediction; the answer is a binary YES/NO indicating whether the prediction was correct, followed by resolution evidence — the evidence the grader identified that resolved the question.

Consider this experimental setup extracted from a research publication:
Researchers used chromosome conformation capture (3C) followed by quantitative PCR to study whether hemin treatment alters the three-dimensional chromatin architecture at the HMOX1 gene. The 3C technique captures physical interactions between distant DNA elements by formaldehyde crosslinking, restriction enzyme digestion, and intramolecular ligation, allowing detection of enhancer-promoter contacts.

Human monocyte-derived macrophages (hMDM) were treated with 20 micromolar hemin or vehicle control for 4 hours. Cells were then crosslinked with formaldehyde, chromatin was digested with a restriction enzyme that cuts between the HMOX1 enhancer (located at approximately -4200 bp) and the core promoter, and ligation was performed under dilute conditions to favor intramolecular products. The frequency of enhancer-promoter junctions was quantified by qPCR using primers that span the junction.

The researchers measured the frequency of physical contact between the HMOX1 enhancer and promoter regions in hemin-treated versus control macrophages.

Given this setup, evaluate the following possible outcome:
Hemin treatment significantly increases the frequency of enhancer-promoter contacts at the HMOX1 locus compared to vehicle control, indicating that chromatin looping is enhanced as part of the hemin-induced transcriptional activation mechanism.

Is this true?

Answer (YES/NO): YES